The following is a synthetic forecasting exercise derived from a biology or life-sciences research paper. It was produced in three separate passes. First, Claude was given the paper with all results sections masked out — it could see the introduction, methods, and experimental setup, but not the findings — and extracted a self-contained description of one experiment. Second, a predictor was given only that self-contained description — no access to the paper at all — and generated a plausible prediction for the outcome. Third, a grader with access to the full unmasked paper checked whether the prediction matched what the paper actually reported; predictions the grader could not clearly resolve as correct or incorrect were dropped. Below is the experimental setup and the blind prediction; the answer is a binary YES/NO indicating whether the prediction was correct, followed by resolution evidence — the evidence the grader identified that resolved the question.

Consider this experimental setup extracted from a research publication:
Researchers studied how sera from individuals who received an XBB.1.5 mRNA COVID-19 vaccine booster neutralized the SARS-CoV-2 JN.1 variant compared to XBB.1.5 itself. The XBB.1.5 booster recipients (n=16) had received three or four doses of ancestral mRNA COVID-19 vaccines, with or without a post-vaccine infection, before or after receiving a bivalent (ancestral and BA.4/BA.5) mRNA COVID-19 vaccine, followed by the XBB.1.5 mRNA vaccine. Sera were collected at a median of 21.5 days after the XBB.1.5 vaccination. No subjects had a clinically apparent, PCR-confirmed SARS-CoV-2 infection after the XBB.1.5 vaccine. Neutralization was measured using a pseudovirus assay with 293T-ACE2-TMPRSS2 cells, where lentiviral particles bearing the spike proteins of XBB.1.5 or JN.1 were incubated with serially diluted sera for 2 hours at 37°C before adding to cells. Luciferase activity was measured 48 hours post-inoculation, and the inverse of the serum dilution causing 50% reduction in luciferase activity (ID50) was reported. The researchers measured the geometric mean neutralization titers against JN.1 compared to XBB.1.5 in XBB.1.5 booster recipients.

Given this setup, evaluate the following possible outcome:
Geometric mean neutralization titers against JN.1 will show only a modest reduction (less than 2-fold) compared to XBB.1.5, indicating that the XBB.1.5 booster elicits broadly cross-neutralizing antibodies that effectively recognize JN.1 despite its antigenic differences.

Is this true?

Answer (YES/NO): NO